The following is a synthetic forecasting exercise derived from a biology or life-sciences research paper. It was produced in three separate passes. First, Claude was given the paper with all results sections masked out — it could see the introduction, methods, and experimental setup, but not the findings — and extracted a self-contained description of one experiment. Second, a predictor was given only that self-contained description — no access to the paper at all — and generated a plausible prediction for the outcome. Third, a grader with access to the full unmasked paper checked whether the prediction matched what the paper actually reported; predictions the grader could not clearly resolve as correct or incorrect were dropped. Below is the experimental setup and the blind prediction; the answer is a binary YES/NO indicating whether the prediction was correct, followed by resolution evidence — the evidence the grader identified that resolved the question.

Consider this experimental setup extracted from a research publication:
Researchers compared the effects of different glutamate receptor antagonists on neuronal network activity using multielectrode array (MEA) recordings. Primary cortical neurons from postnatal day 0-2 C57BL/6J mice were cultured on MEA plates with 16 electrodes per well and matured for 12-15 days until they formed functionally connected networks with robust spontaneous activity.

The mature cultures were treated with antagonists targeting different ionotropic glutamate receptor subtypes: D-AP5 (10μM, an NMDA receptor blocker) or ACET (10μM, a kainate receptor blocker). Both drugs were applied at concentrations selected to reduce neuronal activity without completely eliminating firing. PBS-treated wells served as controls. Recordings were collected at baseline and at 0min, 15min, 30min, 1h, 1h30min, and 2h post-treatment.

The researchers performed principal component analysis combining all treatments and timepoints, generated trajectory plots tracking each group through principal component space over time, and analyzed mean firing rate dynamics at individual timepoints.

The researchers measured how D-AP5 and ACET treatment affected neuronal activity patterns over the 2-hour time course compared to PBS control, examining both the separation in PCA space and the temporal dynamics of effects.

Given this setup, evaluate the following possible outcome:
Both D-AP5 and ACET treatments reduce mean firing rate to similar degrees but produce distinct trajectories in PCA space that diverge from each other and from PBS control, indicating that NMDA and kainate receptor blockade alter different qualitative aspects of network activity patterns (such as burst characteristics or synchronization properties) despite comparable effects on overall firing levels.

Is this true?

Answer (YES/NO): NO